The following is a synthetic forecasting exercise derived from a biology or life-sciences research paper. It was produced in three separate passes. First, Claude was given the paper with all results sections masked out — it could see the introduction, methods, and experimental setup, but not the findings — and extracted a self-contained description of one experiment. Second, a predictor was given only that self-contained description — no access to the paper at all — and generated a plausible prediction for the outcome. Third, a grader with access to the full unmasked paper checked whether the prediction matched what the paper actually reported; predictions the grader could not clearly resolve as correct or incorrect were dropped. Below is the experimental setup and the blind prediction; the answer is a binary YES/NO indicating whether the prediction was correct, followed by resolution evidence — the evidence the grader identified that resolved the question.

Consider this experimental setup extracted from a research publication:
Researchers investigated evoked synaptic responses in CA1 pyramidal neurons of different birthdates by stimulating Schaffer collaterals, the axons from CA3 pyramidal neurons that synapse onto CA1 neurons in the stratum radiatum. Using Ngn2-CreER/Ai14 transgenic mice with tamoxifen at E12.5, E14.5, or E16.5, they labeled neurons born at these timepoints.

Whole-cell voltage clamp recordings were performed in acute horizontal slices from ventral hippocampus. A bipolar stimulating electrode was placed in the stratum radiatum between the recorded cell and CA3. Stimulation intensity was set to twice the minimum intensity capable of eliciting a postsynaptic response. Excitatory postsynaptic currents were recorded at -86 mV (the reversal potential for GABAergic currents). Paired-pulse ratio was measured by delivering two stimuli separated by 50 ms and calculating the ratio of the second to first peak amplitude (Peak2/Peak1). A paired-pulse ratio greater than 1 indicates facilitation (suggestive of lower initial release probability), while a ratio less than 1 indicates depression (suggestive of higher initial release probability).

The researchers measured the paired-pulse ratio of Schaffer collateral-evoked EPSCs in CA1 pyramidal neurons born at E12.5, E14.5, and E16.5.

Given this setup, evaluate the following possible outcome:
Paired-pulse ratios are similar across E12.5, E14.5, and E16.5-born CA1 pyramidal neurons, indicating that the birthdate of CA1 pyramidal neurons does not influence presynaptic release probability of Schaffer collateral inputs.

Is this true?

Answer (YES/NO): YES